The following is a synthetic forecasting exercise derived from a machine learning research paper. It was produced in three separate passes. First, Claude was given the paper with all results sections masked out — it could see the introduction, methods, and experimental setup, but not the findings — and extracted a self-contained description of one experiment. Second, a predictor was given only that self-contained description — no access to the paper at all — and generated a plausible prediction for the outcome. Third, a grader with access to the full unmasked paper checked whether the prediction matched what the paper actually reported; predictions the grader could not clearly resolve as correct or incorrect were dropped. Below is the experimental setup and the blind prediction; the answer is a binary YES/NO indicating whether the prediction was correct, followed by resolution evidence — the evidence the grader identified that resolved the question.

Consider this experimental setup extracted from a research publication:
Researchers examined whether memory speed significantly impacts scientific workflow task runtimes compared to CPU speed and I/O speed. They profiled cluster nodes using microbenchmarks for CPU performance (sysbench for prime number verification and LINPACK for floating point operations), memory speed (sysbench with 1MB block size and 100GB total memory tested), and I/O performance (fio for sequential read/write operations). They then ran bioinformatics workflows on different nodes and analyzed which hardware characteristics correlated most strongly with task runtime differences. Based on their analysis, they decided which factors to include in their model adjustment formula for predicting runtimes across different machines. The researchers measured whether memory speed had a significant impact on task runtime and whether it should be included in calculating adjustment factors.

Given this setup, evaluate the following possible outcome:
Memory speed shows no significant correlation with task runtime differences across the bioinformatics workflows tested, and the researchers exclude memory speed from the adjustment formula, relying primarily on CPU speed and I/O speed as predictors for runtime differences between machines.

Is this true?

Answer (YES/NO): YES